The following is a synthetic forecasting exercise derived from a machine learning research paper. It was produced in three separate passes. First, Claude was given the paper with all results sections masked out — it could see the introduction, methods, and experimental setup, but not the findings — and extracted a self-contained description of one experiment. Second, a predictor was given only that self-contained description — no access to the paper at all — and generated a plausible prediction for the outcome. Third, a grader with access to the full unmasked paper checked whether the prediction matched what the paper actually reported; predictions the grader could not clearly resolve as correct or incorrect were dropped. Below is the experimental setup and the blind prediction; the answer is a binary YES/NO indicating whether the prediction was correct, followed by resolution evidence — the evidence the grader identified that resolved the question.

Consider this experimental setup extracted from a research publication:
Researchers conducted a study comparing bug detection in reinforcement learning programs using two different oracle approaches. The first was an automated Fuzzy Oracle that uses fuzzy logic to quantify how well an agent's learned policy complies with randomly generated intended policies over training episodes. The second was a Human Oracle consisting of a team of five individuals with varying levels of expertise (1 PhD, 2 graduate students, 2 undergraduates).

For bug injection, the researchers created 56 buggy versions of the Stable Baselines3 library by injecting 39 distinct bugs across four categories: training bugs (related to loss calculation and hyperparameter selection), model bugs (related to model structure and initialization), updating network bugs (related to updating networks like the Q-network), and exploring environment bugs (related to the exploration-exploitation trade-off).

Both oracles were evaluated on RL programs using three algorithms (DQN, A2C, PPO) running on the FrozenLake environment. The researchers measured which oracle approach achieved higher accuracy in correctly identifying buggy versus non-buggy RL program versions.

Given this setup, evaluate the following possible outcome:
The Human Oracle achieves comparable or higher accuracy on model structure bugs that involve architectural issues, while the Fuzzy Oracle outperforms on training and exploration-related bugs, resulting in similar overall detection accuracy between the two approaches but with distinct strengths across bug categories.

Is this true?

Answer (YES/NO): NO